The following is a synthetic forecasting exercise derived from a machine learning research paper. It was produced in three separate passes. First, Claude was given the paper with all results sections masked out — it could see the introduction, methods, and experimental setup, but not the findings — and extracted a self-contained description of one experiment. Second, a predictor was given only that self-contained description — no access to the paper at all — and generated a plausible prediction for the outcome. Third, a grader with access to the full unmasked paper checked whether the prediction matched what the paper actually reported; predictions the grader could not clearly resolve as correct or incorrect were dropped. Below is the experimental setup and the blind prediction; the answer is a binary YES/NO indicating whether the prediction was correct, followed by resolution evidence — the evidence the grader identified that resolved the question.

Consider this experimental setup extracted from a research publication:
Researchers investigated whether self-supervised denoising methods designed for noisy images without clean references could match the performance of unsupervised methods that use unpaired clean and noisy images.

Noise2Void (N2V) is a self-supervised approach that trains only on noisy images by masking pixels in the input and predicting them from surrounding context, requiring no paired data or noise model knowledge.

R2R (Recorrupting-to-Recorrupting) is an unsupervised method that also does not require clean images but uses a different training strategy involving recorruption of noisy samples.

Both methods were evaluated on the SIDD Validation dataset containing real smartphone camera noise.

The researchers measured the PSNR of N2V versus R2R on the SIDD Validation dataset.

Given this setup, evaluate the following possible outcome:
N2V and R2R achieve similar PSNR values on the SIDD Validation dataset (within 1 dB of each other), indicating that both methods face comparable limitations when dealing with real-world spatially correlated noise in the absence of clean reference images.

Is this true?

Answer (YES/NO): NO